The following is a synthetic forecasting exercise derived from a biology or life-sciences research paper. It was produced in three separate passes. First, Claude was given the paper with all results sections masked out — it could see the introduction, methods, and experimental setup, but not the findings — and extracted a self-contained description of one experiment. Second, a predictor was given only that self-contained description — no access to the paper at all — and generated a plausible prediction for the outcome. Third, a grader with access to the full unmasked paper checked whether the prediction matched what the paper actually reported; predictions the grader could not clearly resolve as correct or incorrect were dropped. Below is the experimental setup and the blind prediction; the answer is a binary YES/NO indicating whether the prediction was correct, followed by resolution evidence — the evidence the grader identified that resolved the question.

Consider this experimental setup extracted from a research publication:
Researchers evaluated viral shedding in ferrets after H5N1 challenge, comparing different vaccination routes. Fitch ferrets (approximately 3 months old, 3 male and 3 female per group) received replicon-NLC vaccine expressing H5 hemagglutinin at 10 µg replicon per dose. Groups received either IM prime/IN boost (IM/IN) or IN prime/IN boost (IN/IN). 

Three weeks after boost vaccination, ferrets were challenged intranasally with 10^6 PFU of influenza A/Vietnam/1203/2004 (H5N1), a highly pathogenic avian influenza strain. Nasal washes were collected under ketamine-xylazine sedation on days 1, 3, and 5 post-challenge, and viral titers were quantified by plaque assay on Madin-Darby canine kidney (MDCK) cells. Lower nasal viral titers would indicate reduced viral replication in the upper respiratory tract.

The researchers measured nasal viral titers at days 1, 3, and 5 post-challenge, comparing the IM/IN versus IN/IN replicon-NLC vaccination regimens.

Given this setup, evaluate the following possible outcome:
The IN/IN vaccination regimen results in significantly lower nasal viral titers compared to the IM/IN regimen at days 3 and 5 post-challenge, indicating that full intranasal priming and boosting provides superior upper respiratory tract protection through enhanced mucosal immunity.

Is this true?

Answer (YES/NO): NO